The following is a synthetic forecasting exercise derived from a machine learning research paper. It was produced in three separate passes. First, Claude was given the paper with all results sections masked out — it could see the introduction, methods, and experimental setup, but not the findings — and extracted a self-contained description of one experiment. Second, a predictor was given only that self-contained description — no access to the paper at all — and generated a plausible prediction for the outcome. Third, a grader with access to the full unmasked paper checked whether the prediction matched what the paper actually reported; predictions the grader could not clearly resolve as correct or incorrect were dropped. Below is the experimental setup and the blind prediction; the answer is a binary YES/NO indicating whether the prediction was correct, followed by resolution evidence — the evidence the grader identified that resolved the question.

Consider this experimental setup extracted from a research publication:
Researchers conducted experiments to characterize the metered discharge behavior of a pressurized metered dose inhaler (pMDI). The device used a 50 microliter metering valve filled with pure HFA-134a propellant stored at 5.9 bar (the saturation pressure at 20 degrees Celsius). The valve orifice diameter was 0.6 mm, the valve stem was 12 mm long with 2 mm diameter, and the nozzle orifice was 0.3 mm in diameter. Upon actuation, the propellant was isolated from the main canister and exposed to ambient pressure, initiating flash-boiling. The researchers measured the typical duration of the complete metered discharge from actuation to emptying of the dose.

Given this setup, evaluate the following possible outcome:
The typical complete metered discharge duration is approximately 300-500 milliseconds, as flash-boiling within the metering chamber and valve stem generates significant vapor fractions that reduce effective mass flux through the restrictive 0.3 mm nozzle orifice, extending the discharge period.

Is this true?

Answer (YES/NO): NO